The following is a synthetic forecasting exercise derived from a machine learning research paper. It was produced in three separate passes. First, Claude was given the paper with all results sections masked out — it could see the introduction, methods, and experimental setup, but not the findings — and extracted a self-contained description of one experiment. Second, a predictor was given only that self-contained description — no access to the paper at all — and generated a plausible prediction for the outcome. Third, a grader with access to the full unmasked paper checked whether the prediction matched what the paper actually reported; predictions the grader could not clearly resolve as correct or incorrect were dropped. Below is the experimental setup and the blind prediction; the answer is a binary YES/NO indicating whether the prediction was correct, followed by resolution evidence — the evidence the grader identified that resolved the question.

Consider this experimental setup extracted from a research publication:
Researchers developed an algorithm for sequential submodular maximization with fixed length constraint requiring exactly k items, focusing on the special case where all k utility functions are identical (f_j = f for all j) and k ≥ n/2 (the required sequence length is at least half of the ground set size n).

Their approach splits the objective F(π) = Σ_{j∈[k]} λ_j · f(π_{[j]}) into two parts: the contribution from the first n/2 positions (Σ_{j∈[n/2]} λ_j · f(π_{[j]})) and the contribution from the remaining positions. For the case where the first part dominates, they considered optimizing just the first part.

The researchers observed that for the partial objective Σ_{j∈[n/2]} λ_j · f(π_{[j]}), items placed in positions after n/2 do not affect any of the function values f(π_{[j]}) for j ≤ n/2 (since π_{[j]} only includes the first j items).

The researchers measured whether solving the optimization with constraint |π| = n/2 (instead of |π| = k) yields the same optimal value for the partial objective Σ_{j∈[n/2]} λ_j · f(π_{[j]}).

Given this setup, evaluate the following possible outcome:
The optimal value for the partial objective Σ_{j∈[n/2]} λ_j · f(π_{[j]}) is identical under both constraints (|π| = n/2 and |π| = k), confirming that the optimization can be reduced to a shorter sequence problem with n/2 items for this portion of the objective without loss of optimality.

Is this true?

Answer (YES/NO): YES